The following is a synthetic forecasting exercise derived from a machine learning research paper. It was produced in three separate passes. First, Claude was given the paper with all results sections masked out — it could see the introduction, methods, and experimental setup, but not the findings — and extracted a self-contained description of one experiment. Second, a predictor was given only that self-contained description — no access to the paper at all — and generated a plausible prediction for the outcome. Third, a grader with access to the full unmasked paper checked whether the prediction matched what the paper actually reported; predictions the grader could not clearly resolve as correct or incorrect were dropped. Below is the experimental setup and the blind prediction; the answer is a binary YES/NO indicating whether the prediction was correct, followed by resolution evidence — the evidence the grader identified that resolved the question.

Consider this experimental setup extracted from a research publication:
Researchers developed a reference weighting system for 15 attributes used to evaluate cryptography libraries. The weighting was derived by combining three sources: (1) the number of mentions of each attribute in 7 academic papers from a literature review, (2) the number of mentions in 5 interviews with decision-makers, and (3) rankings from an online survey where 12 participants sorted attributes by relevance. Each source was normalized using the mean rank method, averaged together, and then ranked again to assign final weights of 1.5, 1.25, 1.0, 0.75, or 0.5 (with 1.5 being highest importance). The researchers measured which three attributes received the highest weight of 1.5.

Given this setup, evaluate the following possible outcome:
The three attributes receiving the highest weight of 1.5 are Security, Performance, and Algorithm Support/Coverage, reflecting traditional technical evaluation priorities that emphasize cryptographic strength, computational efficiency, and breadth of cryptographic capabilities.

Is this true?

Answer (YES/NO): NO